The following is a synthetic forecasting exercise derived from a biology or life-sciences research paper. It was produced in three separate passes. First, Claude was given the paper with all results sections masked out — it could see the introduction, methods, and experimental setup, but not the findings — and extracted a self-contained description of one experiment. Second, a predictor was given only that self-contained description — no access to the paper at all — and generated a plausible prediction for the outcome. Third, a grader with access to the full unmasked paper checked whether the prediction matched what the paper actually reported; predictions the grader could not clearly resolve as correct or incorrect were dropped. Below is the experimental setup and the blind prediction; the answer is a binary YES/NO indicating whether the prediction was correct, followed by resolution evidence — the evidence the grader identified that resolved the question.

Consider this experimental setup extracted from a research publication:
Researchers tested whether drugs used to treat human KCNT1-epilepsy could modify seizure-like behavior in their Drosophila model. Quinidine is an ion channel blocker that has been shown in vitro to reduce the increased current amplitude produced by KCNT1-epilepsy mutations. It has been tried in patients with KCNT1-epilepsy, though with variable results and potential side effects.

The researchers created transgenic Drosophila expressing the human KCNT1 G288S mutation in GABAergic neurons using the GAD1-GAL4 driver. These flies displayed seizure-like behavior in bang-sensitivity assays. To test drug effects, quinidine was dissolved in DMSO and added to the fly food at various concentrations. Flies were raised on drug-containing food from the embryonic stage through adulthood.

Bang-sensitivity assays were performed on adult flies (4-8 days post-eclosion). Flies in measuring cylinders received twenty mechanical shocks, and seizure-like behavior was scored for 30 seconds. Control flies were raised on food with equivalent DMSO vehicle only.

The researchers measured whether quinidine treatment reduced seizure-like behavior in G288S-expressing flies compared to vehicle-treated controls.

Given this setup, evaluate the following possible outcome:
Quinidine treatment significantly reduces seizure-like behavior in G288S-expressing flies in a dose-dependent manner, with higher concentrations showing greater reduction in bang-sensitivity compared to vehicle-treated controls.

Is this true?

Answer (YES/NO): NO